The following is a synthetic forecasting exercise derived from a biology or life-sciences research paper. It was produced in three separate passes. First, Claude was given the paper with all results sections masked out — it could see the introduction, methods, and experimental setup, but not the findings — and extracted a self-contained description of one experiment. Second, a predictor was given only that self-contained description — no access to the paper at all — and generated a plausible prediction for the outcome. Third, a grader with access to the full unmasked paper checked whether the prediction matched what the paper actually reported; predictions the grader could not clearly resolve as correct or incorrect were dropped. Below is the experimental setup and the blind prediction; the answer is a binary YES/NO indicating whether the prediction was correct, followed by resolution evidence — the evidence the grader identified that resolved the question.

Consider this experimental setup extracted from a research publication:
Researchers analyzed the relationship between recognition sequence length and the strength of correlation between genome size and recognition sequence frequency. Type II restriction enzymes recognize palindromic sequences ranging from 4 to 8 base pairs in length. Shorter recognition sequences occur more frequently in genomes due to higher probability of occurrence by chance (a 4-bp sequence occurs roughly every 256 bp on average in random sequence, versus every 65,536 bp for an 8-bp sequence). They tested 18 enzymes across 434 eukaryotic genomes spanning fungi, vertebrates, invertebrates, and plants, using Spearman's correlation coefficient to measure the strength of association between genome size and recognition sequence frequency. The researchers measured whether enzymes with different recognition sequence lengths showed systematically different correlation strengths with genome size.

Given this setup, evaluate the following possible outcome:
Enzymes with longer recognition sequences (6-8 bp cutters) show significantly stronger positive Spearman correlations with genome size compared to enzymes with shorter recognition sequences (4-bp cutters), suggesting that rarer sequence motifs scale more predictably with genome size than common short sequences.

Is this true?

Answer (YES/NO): NO